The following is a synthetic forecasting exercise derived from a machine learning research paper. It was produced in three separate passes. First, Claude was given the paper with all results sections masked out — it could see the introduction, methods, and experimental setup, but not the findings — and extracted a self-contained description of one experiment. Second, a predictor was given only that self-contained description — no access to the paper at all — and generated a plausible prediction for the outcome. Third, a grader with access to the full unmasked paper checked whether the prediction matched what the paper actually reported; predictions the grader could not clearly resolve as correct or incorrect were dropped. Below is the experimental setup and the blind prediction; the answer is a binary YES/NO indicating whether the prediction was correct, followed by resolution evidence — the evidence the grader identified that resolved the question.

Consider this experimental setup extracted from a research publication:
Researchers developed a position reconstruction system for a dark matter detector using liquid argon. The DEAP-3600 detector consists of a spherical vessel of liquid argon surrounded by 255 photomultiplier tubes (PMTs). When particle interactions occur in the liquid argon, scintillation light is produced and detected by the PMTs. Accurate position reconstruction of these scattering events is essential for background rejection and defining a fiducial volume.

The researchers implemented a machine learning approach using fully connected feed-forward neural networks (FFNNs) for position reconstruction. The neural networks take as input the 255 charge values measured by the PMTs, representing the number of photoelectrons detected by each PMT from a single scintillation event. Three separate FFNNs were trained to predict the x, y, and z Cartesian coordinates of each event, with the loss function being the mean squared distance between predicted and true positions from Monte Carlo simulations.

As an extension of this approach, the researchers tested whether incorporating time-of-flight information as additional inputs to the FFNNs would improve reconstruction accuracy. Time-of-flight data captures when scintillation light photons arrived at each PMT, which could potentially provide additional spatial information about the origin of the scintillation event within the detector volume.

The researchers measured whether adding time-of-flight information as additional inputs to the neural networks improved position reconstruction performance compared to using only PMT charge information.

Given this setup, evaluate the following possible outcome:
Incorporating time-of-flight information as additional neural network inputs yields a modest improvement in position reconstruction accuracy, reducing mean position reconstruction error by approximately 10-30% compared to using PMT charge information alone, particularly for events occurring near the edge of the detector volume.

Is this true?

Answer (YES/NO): NO